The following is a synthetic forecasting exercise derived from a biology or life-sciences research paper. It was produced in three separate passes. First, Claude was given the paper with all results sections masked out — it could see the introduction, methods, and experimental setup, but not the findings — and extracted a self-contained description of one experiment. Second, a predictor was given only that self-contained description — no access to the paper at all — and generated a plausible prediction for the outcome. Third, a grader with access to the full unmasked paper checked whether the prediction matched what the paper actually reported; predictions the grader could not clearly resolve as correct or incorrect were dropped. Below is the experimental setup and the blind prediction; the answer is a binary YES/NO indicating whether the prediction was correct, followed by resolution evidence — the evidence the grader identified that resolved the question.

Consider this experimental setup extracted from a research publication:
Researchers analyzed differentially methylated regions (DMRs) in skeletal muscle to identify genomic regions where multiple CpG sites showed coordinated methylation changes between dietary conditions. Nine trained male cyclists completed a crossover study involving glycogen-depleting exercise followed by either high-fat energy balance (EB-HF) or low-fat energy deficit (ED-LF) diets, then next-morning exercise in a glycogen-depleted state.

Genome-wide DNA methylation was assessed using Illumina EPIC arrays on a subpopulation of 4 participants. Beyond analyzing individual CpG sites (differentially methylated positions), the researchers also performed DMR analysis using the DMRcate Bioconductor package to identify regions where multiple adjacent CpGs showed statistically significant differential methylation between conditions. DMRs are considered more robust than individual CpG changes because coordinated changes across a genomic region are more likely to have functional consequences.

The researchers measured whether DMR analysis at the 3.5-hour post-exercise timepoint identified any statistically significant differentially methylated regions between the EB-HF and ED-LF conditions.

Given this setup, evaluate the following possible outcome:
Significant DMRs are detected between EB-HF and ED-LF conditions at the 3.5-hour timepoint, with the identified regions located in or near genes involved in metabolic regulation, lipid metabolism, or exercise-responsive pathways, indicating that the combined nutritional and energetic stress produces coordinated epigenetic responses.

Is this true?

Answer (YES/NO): NO